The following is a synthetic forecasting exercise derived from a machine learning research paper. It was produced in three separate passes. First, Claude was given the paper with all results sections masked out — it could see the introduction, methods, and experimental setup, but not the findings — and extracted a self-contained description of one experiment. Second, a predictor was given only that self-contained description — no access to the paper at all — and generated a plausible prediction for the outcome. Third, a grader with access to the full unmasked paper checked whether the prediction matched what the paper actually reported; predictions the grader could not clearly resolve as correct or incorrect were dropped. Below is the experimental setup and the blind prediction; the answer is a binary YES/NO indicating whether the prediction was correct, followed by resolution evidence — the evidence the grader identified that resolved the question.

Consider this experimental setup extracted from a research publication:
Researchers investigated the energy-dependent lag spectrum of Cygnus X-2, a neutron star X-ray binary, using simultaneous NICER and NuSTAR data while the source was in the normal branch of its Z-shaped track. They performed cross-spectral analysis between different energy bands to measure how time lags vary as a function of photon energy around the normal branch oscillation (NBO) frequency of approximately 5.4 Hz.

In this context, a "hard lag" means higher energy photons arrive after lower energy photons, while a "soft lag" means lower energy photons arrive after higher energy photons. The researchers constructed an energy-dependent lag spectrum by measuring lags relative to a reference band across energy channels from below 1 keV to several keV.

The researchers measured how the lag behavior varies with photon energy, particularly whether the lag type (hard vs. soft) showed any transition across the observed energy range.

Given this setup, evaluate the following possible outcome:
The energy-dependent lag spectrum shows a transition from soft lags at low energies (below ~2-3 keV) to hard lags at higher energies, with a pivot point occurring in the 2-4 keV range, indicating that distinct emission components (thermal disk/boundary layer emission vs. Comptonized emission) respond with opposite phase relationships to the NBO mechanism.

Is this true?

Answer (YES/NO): NO